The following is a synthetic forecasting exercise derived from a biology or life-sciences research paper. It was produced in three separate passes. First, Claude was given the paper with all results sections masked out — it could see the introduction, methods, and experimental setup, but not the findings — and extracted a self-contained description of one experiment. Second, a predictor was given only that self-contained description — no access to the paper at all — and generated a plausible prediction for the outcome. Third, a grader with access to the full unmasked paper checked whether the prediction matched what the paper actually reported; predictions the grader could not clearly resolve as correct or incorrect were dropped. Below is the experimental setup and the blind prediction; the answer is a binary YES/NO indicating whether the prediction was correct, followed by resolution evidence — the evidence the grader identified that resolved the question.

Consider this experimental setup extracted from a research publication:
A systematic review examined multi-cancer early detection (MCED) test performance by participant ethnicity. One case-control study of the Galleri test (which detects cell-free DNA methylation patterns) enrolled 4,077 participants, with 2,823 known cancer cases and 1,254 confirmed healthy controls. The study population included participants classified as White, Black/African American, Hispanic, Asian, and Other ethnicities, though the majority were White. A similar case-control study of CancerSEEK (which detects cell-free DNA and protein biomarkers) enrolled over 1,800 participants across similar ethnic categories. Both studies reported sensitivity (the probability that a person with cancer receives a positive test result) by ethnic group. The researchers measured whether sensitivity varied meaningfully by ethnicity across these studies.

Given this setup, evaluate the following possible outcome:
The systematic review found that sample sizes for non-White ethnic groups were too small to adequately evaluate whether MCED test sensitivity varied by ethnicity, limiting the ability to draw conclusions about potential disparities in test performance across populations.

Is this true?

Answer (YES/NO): YES